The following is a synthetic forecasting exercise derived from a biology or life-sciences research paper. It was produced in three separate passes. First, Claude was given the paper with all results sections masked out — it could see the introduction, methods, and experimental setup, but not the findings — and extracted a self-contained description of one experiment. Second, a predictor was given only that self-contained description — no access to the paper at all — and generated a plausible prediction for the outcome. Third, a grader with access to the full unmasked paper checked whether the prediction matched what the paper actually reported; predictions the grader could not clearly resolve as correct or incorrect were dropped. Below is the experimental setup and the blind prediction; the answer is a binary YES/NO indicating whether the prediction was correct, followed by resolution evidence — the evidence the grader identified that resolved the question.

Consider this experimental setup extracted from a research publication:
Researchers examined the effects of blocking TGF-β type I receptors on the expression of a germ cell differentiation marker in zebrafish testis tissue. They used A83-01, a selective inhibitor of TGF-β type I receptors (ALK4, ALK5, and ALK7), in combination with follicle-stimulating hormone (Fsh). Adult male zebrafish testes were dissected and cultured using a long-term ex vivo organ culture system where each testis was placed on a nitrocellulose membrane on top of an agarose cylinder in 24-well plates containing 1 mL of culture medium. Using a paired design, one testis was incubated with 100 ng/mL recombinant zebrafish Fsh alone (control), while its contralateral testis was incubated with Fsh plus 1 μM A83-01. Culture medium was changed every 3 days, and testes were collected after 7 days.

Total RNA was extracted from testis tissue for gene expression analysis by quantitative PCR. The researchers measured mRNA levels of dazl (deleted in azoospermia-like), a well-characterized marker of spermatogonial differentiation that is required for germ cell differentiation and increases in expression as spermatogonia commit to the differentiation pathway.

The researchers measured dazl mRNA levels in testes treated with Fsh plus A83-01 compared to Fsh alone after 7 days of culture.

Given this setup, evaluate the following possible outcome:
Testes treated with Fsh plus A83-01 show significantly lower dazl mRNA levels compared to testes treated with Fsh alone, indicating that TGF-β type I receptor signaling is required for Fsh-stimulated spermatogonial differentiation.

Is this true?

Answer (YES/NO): NO